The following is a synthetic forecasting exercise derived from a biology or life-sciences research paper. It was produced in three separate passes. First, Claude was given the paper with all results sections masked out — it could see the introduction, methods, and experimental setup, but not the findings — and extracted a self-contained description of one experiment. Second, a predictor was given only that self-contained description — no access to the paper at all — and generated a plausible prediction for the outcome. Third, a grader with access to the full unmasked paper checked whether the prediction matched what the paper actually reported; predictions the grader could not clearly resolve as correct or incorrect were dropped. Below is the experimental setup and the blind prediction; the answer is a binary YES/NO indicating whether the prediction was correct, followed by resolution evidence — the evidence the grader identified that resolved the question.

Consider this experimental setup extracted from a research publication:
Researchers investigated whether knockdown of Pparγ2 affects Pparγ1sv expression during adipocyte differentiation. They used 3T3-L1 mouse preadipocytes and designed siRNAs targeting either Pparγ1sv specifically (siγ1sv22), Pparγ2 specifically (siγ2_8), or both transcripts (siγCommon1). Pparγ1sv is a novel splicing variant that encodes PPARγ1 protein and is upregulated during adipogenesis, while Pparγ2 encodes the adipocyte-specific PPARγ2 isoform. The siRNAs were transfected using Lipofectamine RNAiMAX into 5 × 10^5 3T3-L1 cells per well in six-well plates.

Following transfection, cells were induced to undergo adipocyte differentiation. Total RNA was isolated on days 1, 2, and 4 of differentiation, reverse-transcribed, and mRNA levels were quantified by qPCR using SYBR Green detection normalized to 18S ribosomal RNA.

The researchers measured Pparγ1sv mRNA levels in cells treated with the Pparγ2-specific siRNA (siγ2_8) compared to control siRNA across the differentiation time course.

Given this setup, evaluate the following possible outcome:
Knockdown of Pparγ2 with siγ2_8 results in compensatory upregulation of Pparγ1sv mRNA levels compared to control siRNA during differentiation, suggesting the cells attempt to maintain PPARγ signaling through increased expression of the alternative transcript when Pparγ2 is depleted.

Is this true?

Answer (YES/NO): NO